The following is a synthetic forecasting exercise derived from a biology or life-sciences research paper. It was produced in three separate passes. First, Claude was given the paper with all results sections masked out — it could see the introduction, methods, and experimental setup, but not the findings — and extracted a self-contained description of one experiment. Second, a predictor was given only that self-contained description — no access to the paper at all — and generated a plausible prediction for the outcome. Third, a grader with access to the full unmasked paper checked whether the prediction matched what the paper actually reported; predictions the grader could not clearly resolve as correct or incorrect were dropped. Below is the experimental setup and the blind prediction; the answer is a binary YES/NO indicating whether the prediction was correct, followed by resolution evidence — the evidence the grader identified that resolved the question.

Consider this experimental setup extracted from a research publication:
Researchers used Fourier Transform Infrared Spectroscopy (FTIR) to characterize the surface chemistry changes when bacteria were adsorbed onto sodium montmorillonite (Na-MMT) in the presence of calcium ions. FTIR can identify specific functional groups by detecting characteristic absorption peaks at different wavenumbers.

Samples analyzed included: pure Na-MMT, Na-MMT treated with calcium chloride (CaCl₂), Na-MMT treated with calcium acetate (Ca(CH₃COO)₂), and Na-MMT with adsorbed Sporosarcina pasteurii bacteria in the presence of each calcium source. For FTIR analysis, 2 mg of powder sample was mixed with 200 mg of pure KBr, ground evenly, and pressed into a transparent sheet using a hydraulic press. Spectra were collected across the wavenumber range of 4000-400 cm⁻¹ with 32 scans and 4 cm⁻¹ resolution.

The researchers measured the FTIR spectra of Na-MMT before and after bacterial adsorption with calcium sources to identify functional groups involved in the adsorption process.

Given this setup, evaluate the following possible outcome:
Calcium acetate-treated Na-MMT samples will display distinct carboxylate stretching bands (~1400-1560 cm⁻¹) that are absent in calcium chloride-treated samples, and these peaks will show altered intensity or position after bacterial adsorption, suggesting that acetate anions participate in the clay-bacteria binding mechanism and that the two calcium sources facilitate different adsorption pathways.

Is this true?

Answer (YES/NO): NO